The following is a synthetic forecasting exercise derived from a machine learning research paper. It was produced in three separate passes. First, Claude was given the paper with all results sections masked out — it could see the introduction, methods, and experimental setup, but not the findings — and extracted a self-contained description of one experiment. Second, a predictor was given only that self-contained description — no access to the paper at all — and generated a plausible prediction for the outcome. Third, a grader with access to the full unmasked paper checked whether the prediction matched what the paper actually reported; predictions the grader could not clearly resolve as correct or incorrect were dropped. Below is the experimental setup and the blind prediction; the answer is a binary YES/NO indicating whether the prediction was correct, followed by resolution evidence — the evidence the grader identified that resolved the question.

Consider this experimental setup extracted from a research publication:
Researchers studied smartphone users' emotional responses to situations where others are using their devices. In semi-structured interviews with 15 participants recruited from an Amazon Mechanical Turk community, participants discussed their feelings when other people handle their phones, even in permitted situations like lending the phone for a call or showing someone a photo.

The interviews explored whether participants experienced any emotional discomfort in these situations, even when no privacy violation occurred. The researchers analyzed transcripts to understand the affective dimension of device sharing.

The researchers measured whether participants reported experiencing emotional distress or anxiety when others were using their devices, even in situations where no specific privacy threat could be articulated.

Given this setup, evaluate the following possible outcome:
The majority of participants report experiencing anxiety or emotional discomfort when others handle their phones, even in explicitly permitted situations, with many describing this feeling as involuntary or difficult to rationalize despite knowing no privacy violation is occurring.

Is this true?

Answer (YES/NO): NO